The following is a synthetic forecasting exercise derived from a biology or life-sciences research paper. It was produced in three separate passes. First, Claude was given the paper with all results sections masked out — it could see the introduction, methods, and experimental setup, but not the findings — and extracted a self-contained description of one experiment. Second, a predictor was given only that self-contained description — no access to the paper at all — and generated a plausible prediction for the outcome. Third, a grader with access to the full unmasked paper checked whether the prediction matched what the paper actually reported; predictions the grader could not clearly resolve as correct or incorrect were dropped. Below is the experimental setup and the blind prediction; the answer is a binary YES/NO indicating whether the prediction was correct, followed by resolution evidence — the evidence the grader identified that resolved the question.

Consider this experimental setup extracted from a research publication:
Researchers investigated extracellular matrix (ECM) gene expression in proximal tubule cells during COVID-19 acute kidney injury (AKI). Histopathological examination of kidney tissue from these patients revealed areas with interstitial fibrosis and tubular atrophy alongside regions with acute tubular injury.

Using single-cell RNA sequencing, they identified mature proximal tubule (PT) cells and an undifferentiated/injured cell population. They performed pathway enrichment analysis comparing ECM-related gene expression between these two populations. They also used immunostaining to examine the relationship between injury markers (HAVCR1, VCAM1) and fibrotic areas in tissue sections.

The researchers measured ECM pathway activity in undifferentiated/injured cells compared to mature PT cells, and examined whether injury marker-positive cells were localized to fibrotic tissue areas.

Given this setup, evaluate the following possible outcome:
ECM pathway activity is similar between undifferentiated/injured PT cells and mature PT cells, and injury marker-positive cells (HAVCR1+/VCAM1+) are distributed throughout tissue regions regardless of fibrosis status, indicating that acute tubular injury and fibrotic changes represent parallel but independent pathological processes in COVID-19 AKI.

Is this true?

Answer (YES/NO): NO